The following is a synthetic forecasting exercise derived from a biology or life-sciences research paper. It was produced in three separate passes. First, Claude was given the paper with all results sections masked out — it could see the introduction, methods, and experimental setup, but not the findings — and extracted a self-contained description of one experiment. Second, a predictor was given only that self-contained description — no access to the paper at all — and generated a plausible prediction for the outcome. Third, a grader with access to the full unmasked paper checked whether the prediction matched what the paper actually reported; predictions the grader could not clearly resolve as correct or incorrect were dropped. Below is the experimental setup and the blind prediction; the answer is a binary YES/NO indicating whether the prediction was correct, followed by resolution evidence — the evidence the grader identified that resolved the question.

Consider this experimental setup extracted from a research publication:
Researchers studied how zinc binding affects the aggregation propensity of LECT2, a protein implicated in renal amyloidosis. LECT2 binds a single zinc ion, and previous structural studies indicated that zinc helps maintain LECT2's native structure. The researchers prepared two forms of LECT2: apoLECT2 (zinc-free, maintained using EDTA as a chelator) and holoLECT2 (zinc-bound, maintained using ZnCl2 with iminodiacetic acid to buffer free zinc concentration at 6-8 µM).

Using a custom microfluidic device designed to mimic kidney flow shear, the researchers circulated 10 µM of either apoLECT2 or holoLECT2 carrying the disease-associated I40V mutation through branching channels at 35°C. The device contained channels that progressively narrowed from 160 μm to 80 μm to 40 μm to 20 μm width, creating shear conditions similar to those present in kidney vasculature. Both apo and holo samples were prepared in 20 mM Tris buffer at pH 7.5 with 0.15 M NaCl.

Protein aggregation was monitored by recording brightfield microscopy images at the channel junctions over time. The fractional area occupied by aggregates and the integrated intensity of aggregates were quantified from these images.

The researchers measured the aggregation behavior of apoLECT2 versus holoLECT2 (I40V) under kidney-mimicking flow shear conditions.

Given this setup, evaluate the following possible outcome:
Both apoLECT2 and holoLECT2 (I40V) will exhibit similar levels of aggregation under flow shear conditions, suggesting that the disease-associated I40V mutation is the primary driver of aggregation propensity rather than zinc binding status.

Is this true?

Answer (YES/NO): NO